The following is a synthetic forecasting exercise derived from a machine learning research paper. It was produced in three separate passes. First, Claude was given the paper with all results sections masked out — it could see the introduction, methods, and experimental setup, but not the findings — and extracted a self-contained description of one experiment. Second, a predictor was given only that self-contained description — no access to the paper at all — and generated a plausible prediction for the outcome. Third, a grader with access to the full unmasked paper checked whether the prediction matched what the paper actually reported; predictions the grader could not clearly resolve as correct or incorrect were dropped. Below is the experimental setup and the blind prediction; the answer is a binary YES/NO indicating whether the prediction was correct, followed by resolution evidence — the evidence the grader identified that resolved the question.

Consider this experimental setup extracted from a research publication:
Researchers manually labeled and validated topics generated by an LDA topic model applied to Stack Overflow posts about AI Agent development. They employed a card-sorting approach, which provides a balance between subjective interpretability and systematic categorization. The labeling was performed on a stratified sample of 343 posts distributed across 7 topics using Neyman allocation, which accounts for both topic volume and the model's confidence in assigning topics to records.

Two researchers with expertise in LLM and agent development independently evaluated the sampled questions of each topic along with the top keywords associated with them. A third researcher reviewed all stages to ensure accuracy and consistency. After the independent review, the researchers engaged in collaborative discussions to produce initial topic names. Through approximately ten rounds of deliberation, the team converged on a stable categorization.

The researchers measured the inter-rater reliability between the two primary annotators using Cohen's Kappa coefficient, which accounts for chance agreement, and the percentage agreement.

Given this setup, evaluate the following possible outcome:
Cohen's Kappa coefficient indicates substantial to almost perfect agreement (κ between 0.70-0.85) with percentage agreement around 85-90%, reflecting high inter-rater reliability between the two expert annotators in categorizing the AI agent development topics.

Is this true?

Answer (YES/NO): NO